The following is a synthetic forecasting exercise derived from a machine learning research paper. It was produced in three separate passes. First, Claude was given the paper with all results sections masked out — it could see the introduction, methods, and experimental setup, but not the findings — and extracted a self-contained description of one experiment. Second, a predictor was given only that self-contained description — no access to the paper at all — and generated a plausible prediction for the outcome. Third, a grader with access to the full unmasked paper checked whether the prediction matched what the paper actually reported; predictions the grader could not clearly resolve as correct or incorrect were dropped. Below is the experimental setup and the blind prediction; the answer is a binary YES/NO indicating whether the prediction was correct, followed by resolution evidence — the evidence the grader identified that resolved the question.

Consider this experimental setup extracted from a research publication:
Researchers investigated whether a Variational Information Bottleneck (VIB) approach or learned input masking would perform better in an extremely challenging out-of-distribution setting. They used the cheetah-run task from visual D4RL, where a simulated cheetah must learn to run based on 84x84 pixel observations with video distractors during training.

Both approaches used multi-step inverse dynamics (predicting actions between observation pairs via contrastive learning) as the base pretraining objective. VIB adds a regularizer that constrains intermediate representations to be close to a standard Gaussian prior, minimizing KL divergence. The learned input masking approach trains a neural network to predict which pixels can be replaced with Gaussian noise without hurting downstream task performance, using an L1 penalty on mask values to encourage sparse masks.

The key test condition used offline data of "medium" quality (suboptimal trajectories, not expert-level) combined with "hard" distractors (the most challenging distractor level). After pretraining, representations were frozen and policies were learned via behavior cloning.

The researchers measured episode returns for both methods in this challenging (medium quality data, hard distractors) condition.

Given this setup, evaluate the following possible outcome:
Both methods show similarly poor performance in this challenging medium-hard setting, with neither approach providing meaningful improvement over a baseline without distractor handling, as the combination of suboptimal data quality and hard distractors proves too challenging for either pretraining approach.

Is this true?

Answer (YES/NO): NO